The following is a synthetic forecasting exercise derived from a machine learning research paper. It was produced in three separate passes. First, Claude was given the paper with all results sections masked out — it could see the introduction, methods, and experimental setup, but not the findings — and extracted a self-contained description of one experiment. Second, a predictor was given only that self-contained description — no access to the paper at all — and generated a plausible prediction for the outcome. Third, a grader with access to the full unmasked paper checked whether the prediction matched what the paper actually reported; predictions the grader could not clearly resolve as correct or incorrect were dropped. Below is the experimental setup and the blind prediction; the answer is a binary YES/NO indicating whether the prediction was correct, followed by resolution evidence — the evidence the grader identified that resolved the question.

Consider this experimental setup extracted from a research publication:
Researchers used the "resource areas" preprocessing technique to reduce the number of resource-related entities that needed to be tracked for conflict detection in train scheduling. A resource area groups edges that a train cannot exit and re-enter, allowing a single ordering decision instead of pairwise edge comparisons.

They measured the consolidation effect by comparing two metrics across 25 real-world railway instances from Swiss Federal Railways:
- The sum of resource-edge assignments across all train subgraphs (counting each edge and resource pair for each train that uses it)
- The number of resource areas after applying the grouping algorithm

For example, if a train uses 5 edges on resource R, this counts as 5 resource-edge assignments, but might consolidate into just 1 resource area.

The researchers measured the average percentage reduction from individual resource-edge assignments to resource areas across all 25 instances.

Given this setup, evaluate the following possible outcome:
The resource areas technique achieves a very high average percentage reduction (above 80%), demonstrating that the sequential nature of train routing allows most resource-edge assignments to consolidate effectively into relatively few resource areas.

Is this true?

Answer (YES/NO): YES